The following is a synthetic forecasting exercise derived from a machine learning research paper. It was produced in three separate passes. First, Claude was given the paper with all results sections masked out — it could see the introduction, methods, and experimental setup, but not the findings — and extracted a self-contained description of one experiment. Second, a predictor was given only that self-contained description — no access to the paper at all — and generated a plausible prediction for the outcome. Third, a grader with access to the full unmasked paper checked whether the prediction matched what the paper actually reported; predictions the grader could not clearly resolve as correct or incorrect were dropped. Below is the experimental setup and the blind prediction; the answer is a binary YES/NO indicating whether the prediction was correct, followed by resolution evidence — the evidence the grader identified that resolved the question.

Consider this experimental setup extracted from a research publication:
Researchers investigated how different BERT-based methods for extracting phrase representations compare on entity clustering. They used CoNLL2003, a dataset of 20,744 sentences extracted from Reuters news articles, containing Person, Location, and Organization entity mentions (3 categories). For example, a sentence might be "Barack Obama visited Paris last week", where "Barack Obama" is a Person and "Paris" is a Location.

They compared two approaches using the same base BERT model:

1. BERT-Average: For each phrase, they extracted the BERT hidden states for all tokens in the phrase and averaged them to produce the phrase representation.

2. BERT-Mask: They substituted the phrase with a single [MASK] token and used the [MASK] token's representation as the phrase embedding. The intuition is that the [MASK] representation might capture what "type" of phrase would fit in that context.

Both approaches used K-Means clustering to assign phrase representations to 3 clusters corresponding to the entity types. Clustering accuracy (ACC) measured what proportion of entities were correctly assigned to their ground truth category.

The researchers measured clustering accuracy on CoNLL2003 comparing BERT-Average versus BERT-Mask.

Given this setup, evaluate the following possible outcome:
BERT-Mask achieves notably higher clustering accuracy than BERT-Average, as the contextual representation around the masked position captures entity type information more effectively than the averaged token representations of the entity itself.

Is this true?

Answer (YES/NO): NO